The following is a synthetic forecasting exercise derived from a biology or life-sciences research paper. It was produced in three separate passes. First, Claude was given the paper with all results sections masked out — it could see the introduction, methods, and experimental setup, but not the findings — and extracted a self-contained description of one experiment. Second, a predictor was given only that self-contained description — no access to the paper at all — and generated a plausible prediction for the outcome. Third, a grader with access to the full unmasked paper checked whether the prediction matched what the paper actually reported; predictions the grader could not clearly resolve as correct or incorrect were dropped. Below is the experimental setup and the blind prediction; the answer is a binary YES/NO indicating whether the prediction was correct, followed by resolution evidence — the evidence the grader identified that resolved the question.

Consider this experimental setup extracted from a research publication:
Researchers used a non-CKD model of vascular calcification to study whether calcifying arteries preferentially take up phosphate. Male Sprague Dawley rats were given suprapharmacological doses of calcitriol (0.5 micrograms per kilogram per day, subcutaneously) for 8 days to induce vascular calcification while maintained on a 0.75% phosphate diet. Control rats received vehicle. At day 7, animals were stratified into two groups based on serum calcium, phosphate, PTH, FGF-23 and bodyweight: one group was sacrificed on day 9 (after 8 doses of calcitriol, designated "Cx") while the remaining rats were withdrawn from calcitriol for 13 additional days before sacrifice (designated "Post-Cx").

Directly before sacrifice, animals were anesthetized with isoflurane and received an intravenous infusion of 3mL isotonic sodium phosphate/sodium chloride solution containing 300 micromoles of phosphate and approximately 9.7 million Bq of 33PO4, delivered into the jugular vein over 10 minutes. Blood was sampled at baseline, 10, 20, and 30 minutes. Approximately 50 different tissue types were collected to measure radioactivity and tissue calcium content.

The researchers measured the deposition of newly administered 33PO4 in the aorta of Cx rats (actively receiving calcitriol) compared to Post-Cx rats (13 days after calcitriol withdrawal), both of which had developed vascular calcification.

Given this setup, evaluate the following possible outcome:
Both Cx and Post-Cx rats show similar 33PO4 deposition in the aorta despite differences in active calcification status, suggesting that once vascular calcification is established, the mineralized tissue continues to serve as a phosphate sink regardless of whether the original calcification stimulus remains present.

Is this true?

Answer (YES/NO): NO